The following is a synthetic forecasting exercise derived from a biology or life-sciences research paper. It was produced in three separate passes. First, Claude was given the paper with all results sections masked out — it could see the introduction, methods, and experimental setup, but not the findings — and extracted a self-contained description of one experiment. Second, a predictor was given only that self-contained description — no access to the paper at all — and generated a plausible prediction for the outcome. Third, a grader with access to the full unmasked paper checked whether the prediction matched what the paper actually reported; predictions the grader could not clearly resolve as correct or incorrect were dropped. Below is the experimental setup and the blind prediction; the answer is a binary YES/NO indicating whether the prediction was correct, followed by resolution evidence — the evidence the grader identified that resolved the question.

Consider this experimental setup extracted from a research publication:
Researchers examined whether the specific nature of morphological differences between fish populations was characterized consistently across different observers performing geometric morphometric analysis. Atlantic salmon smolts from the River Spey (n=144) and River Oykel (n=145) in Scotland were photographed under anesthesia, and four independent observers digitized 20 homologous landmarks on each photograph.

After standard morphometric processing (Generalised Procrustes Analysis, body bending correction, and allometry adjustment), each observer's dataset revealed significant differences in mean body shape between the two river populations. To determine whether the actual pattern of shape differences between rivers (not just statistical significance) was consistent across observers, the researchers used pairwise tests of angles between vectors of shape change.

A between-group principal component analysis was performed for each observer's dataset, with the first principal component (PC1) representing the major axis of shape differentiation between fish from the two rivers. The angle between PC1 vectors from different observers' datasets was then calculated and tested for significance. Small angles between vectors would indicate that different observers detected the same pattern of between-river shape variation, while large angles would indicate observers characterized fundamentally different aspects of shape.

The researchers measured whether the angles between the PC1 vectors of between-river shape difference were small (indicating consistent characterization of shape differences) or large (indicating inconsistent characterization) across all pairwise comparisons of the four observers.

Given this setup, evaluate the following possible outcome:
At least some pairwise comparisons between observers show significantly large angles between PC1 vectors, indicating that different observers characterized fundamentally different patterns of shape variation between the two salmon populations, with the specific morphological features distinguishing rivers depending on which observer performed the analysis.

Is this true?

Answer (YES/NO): NO